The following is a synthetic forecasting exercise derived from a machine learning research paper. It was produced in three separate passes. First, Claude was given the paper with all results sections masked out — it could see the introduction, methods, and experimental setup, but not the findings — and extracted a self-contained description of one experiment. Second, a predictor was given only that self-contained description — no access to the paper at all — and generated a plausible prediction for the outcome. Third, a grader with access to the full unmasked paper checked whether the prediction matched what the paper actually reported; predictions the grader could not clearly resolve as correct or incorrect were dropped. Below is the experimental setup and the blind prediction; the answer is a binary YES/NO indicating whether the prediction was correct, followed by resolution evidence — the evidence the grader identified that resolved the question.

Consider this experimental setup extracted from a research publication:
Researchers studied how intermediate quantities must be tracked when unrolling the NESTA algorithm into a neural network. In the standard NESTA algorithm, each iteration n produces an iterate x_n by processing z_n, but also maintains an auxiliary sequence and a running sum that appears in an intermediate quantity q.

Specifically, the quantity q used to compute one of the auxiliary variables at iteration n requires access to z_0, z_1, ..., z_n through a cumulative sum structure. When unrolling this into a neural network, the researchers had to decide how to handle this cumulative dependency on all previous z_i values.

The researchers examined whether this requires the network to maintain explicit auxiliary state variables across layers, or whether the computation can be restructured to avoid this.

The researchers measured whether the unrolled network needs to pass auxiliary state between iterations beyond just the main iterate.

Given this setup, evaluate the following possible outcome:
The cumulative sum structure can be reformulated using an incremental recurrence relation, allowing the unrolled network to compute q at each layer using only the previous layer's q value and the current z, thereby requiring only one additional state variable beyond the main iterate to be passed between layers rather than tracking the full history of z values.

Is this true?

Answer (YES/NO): YES